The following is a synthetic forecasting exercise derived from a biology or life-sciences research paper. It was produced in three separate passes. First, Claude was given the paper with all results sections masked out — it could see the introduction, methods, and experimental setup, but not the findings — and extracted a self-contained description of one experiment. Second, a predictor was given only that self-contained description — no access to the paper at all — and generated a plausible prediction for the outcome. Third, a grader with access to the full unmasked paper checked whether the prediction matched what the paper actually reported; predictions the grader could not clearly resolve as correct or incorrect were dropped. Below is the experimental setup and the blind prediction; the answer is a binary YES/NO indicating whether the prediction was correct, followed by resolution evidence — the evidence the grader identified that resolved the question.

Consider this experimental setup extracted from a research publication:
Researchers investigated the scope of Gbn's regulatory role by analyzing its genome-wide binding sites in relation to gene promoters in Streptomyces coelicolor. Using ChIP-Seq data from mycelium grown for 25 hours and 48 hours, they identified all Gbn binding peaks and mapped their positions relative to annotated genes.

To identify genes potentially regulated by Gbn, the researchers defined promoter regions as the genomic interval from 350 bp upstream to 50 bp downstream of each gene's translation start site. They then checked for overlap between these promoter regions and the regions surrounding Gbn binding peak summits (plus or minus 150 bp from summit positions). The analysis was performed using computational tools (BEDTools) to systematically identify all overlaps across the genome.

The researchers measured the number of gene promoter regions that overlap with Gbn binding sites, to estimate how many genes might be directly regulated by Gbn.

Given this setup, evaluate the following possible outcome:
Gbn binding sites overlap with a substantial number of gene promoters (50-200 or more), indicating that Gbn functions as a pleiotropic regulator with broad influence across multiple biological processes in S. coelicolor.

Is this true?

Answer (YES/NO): YES